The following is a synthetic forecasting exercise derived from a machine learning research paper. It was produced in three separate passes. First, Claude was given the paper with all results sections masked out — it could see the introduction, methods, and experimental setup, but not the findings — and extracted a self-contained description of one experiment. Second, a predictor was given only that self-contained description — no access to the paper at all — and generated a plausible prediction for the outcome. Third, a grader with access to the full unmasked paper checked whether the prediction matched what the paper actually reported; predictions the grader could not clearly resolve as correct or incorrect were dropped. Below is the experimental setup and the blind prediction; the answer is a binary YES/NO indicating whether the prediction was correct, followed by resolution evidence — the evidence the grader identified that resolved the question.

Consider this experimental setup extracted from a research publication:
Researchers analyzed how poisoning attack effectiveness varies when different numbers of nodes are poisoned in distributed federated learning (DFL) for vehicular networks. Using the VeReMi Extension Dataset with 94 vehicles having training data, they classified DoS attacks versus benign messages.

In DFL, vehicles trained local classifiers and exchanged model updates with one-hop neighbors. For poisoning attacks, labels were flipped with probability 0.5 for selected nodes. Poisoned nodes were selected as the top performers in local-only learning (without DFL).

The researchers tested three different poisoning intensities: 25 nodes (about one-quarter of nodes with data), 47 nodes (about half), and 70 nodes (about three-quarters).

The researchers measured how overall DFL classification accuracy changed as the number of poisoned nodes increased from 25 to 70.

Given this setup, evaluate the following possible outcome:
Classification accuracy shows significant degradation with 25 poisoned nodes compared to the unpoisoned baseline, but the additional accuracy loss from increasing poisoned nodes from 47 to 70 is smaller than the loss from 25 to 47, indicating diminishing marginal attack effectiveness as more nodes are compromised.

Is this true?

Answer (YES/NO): YES